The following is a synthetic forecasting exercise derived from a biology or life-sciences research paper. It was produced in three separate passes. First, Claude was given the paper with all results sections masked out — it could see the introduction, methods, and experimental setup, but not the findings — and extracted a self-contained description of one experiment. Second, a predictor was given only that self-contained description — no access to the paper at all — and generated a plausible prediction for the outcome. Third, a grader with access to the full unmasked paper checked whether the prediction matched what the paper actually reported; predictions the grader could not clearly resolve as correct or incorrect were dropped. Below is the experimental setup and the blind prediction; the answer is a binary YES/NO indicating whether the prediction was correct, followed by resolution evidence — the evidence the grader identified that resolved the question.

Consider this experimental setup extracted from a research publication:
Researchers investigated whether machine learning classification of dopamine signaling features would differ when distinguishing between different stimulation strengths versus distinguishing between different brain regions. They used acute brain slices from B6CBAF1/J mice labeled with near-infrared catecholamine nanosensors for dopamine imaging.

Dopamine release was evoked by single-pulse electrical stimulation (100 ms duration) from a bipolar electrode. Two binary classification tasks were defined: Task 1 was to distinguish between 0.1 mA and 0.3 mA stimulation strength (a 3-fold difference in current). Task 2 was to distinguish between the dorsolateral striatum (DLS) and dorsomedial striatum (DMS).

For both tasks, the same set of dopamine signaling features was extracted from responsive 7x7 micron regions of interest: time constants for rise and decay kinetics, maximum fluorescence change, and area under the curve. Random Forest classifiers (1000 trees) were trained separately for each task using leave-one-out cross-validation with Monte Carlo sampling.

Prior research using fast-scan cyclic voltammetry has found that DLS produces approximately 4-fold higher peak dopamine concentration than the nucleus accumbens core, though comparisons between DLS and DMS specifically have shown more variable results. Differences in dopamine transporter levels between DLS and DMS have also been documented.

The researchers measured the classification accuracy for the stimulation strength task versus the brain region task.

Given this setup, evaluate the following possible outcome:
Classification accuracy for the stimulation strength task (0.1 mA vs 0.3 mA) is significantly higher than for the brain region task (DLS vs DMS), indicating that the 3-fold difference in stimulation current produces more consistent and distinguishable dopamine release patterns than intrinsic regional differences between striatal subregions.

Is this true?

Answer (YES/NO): NO